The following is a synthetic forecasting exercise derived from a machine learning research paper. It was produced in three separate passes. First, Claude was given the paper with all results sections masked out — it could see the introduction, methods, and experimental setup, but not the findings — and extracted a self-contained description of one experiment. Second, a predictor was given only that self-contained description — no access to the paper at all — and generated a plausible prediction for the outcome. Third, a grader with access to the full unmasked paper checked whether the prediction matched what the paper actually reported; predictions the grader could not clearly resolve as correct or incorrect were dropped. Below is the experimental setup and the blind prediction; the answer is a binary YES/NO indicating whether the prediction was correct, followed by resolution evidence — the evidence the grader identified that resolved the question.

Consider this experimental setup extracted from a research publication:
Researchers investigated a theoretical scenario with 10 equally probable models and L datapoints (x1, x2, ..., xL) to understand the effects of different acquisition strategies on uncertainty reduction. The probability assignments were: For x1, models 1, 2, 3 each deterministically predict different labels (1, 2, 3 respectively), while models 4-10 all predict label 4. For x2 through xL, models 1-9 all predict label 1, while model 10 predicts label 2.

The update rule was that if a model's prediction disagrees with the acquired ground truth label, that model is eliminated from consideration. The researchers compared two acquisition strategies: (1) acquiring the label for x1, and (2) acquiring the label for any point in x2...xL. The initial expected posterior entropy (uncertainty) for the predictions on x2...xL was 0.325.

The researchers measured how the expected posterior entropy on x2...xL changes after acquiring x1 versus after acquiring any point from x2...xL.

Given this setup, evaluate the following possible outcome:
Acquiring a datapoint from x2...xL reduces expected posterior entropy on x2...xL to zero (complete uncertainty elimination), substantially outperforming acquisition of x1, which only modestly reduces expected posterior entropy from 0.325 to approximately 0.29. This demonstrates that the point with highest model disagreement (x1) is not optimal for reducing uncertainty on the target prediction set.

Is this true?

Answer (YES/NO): YES